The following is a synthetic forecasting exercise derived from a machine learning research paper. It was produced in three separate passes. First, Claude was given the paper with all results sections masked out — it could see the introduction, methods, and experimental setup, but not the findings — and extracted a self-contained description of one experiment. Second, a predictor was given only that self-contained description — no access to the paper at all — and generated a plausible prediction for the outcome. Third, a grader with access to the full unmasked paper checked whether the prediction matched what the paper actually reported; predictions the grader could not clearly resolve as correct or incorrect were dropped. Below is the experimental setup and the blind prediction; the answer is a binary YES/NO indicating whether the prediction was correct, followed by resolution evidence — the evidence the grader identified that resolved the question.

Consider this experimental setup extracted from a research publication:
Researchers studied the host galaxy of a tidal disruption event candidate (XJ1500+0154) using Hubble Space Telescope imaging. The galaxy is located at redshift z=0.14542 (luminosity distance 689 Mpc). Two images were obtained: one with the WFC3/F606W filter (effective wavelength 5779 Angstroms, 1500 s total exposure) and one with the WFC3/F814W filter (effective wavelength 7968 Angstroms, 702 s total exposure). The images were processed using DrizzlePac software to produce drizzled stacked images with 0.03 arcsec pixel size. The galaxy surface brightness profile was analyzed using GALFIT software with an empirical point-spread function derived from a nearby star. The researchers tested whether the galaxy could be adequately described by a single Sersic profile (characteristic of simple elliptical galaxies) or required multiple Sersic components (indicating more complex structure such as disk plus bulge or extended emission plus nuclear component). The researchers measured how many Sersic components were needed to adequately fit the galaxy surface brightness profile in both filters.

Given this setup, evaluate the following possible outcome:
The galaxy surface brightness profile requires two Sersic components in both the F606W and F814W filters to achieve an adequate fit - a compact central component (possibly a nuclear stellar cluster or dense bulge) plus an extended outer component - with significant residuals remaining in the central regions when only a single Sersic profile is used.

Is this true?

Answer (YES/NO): NO